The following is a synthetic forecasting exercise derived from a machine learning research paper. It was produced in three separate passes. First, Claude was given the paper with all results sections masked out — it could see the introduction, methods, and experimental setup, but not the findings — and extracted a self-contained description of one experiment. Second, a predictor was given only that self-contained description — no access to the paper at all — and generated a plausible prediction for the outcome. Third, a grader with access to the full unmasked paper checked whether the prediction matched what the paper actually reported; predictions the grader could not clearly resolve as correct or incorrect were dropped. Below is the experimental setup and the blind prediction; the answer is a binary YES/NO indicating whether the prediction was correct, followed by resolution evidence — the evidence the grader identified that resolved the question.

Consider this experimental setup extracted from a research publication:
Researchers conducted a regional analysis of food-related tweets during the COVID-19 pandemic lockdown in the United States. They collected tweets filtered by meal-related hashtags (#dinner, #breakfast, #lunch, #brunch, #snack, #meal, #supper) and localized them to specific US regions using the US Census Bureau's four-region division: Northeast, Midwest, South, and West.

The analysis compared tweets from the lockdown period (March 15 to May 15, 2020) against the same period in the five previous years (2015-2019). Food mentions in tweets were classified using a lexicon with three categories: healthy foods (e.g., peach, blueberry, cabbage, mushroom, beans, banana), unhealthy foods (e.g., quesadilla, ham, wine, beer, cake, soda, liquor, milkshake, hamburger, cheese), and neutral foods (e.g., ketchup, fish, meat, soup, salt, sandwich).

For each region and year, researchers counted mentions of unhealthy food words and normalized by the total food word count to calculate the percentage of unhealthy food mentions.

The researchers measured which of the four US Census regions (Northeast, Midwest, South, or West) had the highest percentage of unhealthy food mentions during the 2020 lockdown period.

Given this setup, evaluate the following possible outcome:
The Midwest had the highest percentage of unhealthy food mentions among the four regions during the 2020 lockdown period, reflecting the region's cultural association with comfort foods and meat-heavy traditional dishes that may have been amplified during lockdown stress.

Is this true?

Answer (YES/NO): YES